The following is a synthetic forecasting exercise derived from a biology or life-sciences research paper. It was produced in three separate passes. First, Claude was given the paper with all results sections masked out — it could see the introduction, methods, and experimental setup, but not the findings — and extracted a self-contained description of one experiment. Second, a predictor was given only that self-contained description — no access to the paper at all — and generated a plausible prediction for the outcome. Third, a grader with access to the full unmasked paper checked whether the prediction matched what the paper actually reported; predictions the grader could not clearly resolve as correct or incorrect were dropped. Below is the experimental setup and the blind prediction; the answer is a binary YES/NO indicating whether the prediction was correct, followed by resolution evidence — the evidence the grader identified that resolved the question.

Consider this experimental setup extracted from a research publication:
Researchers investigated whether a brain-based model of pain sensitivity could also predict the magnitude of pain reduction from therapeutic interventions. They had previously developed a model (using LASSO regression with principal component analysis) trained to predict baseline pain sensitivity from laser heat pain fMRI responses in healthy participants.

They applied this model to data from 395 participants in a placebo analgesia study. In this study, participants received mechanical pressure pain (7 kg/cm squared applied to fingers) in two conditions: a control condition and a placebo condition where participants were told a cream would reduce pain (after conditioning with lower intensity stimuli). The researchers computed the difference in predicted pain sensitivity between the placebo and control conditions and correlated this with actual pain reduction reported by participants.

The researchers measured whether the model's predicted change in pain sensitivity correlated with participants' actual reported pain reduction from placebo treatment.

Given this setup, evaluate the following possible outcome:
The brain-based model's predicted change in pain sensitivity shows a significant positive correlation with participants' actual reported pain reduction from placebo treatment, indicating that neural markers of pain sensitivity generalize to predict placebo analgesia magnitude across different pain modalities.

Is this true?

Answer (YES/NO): YES